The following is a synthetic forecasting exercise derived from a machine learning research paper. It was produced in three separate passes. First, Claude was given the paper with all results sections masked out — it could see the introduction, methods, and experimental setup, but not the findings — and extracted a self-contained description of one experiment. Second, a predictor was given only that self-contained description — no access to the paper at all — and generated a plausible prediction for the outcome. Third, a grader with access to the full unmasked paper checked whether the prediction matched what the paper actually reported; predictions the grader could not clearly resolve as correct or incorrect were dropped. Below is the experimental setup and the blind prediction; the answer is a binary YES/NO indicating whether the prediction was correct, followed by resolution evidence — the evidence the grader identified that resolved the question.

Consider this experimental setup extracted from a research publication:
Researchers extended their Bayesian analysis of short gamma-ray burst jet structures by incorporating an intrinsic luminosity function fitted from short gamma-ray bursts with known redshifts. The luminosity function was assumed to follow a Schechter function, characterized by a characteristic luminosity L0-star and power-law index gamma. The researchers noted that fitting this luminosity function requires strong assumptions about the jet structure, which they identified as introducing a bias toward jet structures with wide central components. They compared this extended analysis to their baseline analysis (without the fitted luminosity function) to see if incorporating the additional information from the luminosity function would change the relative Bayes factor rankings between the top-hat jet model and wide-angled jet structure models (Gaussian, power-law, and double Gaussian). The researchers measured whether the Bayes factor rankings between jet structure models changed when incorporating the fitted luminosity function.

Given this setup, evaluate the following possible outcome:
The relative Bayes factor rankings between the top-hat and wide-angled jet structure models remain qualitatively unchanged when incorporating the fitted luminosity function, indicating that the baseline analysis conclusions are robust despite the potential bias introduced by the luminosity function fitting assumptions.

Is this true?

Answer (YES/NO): YES